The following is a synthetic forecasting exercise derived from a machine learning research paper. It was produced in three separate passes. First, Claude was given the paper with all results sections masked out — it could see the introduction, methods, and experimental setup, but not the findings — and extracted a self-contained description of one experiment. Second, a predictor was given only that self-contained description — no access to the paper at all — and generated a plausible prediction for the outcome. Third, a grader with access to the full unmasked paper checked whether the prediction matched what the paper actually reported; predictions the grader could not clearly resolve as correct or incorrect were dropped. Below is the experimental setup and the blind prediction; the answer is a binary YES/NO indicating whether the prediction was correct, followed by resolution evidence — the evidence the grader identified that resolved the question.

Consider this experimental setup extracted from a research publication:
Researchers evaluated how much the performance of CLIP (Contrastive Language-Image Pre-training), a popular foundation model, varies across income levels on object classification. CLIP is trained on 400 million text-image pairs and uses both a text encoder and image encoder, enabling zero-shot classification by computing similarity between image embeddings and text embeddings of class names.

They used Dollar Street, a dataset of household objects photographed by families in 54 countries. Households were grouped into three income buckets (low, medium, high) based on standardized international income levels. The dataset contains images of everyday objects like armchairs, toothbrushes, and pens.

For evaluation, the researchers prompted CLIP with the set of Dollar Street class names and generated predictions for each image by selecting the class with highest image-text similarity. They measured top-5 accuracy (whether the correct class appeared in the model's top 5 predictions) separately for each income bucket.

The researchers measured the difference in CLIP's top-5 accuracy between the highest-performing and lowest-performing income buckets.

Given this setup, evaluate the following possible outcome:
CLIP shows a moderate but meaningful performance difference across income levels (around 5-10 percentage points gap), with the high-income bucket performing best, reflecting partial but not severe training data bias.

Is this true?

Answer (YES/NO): NO